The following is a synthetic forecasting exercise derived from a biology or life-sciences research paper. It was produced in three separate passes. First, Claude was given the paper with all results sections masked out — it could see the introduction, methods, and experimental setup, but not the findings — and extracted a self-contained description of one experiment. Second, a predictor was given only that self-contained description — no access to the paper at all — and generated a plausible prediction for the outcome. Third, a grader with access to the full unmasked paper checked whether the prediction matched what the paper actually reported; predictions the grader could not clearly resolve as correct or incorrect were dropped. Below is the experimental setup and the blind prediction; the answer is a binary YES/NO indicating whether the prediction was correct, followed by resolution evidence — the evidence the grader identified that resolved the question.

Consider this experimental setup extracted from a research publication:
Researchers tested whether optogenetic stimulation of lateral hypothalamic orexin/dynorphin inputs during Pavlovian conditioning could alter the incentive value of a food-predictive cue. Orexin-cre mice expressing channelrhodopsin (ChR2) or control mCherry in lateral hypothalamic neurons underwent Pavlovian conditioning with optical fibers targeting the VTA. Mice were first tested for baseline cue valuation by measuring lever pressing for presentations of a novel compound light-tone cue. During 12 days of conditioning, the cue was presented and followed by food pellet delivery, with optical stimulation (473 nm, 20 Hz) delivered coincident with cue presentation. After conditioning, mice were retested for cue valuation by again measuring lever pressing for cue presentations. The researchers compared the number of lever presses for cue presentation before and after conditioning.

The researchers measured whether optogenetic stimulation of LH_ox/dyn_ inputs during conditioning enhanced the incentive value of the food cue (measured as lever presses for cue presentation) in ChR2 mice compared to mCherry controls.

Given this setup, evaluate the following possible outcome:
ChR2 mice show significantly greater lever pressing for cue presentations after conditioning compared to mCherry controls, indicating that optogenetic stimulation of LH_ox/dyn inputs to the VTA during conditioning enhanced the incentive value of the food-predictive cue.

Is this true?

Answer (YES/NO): NO